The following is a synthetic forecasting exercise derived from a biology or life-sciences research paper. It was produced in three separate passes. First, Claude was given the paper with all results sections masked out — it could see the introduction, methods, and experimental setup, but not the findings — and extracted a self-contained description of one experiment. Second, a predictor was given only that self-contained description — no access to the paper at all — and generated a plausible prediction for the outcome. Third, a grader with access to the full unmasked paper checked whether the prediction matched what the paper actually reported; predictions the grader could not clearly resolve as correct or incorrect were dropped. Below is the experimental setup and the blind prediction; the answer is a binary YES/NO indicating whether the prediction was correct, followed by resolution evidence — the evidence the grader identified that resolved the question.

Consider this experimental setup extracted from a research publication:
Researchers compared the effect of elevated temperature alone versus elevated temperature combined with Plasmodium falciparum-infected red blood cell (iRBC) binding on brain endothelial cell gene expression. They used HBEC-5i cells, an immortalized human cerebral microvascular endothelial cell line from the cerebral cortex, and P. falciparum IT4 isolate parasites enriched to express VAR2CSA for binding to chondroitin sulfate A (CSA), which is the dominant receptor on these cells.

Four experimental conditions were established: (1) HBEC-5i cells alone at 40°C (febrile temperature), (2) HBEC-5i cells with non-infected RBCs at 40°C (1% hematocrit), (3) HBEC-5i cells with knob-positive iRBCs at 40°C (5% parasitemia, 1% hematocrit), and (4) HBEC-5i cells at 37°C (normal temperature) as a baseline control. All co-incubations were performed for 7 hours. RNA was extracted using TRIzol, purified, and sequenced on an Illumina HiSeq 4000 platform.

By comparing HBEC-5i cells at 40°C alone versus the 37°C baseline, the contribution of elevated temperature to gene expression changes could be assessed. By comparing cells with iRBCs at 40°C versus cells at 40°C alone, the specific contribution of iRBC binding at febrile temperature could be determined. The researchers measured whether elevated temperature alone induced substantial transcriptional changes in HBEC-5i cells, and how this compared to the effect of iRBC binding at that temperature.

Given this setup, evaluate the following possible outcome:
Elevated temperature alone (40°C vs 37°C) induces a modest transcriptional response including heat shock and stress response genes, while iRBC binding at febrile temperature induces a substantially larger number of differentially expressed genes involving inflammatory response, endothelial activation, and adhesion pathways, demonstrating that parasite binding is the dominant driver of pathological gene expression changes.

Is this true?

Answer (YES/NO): YES